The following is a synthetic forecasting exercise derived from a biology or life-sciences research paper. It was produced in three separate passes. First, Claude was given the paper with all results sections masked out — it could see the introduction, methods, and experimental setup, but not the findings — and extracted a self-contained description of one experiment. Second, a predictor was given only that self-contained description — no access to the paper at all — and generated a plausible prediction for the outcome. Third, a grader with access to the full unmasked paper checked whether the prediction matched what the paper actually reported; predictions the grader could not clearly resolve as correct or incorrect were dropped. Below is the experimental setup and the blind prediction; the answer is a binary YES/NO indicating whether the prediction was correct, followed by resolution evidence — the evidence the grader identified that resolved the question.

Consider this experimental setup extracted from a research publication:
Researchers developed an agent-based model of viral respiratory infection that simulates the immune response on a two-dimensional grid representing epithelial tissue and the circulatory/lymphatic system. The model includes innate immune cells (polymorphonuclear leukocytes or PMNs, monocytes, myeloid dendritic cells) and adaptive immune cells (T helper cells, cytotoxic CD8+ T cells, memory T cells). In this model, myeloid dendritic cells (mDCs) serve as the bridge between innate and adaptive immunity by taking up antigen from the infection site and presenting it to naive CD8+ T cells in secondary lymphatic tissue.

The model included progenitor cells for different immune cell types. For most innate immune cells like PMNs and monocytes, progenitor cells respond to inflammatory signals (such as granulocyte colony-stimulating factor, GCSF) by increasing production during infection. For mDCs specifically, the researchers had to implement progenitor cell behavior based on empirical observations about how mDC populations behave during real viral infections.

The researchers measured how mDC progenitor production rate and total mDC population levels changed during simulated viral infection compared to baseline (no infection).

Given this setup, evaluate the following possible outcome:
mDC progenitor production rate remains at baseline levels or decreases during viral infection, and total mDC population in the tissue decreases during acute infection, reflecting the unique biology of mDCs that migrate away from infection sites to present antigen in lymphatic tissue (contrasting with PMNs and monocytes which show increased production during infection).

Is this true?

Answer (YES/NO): NO